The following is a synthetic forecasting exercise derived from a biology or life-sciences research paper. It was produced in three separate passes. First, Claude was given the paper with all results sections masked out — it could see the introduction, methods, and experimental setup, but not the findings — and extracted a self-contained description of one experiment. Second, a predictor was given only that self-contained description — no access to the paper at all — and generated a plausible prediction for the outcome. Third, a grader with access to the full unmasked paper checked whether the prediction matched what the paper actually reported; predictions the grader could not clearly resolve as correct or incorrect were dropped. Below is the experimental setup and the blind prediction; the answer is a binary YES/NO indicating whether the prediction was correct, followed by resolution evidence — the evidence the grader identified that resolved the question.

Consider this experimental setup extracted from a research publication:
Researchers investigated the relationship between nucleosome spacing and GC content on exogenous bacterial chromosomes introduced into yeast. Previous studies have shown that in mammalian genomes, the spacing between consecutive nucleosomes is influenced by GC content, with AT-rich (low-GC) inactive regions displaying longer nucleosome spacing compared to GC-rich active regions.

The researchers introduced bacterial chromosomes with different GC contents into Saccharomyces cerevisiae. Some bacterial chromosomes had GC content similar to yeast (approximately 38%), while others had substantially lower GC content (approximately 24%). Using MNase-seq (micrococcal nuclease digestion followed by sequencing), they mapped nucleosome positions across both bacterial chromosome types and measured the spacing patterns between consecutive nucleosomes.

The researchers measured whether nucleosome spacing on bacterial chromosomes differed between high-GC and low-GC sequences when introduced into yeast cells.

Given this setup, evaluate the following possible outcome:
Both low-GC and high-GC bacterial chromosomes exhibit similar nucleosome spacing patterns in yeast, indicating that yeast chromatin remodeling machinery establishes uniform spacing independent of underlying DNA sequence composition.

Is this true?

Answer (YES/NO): NO